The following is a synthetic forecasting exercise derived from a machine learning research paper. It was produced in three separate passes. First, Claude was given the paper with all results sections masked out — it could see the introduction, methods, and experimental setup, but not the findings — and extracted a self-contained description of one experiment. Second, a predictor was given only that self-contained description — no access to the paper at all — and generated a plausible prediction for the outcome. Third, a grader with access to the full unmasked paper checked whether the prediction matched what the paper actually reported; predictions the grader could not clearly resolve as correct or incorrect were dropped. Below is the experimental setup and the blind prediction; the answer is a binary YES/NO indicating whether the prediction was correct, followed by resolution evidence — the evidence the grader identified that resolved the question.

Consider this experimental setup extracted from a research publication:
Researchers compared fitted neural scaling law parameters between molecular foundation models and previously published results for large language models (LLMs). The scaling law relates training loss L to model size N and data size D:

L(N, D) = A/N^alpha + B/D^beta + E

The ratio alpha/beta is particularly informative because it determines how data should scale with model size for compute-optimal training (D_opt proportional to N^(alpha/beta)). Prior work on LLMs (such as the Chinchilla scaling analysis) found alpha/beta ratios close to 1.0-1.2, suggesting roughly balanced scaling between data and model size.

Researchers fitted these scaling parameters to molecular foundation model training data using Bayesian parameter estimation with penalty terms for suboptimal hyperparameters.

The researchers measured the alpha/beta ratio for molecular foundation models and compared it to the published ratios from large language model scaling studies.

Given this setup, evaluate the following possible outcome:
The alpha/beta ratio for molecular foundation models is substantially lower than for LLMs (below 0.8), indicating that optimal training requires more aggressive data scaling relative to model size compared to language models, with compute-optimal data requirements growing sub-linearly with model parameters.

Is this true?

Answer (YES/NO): NO